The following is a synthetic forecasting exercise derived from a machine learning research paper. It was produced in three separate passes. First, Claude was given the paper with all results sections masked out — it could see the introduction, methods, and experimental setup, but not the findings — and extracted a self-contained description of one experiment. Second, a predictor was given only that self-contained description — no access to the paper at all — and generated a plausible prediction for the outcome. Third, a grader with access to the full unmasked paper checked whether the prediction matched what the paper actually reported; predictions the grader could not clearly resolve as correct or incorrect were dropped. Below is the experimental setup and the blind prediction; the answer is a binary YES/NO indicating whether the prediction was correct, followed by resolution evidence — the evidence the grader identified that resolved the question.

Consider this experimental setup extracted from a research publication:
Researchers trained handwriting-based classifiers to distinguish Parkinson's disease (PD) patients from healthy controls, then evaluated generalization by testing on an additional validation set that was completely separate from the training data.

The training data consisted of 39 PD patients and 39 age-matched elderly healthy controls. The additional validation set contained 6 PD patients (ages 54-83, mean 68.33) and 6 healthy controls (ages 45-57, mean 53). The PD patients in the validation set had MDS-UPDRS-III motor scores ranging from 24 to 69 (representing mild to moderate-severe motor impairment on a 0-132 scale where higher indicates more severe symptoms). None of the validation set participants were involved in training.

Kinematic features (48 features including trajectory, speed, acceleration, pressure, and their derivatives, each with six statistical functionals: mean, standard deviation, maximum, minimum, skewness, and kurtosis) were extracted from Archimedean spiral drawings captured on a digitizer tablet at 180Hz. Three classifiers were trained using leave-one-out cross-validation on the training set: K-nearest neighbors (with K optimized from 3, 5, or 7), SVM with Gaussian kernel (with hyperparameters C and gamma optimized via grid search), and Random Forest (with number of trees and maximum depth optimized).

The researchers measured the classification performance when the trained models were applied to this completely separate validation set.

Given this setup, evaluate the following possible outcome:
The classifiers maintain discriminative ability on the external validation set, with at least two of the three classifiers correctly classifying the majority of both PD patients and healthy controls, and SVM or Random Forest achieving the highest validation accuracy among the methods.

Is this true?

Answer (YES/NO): NO